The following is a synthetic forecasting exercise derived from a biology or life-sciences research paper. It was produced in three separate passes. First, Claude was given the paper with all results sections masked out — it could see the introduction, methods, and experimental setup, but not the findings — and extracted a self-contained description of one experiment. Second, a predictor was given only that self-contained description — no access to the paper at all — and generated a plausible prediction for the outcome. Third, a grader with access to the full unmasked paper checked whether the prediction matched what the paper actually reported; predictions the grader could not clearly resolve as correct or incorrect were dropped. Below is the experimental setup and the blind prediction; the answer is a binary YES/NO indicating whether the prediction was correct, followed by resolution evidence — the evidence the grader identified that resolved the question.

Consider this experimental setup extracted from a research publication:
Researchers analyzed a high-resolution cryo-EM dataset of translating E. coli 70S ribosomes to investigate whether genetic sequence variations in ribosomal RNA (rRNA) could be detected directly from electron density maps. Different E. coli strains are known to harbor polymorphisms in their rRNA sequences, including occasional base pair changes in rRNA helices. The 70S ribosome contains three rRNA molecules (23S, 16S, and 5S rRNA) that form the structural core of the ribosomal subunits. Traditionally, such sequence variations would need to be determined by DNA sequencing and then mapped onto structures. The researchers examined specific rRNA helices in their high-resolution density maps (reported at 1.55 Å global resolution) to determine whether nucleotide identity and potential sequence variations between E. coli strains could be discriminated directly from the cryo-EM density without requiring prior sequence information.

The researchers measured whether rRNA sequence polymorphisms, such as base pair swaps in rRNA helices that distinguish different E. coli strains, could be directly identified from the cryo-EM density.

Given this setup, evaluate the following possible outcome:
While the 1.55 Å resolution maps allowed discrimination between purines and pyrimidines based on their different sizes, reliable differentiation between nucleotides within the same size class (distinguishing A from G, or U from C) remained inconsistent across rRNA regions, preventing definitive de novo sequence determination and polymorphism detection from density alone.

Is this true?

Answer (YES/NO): NO